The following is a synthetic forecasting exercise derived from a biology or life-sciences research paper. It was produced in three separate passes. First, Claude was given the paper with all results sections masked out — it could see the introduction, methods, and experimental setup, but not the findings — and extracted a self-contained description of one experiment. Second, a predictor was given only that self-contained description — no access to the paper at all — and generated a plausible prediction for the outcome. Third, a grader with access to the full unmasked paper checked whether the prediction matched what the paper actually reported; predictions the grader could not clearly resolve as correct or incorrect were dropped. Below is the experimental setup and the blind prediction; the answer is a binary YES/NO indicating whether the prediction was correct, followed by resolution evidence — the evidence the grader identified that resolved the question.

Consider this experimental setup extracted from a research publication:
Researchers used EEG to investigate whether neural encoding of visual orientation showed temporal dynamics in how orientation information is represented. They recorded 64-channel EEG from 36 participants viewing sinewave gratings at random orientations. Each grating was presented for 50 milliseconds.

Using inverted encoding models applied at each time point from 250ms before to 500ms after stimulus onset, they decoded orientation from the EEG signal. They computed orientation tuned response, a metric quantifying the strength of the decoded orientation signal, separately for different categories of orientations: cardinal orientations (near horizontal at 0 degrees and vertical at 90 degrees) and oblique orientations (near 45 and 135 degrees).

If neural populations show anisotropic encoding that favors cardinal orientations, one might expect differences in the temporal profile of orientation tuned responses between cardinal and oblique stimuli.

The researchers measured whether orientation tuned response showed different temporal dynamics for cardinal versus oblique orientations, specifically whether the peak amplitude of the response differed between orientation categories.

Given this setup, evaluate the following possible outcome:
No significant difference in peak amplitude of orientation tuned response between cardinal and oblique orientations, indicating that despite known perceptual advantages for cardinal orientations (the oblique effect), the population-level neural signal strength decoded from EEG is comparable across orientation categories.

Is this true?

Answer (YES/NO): NO